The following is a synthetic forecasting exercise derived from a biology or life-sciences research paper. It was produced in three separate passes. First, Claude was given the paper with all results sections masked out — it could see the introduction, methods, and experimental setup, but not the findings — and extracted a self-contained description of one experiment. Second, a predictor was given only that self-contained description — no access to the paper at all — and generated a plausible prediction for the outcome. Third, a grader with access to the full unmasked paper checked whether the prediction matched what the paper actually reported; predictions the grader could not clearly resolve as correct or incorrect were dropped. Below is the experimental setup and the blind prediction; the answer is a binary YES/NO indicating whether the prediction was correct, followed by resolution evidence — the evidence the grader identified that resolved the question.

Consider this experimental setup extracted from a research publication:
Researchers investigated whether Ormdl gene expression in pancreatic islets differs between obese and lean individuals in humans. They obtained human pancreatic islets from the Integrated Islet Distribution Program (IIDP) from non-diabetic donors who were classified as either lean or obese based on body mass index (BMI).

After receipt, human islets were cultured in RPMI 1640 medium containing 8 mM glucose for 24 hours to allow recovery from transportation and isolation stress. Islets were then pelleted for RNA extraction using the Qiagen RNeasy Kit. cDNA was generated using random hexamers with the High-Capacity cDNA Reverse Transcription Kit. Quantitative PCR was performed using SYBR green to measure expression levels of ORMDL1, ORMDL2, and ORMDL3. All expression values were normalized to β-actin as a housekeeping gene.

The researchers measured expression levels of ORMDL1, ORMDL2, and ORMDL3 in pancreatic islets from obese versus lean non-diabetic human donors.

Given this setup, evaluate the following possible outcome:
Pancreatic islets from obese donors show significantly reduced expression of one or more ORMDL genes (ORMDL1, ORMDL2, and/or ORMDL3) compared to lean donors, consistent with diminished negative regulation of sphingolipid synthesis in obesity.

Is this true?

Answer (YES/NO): YES